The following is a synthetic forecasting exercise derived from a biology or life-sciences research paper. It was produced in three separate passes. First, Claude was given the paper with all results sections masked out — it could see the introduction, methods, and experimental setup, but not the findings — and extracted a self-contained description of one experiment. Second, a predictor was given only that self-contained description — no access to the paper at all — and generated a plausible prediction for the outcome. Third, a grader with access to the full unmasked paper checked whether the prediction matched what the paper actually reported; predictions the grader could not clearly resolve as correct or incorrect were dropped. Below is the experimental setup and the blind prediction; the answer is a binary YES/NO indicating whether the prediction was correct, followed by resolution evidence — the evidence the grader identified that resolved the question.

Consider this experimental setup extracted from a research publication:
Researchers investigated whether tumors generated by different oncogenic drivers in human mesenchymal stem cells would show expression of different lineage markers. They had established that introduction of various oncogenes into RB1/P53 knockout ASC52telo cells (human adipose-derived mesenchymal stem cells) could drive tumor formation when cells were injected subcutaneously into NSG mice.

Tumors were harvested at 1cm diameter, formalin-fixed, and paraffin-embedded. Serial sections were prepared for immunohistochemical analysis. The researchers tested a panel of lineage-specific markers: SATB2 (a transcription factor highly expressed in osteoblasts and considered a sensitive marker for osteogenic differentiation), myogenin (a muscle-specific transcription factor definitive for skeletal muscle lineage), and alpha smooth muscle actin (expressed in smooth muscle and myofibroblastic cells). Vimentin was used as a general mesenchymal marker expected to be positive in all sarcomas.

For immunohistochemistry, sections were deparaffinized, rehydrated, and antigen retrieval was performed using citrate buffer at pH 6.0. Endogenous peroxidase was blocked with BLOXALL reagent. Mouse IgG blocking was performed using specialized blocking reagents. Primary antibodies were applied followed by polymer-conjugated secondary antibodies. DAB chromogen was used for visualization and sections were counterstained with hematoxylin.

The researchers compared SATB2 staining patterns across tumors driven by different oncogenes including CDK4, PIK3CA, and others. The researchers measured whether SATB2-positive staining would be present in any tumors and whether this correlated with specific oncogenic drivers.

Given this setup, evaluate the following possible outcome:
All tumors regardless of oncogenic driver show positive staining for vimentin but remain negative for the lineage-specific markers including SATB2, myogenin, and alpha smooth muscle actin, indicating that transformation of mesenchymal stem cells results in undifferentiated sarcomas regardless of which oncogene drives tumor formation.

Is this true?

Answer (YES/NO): NO